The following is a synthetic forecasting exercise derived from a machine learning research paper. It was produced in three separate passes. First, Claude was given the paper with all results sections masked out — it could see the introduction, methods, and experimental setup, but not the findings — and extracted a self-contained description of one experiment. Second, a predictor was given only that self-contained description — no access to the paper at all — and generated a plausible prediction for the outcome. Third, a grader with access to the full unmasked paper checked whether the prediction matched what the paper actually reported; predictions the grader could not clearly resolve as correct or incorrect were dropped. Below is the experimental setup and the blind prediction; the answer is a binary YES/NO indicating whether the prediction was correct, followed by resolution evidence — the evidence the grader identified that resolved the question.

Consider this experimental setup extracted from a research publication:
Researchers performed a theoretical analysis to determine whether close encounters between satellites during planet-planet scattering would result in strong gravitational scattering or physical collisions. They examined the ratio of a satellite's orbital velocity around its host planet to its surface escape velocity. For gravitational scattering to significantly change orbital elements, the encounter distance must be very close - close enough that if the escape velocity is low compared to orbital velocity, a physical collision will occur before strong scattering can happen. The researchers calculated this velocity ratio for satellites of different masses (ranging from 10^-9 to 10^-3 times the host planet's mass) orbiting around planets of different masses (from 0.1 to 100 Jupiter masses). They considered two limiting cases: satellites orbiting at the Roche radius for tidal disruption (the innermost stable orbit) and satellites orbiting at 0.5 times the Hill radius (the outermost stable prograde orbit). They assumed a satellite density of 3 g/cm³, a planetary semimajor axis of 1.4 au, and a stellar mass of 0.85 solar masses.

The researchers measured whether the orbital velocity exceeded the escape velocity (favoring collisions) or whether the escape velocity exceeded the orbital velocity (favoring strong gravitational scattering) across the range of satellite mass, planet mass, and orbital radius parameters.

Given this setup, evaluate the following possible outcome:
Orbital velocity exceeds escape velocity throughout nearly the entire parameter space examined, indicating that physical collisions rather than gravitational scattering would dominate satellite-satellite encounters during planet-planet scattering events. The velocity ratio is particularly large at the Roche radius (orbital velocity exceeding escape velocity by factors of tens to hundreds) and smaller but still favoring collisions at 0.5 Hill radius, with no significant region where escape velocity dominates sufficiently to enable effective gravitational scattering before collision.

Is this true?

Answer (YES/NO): NO